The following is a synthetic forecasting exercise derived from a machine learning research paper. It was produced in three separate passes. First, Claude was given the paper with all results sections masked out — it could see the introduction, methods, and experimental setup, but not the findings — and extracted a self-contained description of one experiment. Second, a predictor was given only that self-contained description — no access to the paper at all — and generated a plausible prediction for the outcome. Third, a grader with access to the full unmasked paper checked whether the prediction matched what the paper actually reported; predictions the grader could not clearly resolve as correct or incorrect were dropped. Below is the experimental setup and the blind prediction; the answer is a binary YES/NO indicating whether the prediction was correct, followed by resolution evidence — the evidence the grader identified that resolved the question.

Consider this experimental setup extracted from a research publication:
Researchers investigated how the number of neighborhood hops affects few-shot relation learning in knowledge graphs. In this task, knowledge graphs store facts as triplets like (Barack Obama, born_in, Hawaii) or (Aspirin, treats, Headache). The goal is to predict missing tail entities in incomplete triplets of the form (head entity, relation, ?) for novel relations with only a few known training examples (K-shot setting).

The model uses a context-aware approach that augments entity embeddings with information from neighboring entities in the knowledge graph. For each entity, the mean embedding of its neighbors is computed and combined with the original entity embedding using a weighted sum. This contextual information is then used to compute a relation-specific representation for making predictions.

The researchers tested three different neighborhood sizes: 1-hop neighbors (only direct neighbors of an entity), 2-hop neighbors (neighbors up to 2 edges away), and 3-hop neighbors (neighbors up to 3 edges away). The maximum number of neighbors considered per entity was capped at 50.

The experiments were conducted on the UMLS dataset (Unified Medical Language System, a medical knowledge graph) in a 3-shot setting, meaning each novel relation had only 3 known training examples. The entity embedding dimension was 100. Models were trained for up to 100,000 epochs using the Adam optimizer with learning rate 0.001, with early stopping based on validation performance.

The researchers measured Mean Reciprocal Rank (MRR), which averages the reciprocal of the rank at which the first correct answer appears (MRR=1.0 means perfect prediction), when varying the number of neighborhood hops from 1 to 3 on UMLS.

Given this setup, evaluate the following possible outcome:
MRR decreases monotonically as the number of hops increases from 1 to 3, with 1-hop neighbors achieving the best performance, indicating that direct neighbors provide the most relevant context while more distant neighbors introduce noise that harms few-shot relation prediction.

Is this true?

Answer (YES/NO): YES